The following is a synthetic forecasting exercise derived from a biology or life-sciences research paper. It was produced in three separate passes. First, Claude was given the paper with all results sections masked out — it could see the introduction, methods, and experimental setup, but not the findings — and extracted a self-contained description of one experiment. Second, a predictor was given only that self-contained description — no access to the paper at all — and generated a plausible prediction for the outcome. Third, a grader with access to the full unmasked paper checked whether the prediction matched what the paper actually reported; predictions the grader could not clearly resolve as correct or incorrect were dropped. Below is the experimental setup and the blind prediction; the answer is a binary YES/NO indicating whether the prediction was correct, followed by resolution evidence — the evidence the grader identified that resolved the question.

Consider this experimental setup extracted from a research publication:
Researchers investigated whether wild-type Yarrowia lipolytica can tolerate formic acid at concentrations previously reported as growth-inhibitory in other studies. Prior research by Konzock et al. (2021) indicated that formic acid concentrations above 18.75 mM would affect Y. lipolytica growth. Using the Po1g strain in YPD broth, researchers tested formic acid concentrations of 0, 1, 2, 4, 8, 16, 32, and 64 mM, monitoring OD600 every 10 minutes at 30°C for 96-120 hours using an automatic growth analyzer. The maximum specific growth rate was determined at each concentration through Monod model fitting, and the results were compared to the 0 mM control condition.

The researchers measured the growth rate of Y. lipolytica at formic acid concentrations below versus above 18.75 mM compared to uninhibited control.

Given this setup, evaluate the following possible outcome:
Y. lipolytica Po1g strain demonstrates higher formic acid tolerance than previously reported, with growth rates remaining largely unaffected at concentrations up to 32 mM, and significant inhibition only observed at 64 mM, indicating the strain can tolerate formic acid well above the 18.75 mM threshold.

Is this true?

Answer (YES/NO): YES